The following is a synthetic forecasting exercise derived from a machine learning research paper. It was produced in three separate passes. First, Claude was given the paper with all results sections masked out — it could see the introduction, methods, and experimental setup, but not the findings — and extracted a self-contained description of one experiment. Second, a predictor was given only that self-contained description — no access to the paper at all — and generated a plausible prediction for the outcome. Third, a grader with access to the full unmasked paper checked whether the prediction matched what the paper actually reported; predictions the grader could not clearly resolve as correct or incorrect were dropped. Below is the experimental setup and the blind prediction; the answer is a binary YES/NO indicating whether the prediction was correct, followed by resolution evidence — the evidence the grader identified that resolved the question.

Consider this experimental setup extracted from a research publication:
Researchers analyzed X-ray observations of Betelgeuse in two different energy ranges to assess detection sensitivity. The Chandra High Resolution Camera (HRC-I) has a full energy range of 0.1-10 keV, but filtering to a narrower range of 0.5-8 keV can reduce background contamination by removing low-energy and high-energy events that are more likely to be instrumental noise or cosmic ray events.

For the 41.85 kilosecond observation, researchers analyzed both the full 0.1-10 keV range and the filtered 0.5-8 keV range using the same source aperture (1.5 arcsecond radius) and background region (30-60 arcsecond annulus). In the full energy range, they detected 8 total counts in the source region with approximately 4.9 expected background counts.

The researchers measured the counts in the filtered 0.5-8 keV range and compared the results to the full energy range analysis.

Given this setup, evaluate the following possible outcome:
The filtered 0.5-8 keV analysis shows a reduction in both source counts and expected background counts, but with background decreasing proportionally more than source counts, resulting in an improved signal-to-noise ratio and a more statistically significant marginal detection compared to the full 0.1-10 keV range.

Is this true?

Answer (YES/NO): NO